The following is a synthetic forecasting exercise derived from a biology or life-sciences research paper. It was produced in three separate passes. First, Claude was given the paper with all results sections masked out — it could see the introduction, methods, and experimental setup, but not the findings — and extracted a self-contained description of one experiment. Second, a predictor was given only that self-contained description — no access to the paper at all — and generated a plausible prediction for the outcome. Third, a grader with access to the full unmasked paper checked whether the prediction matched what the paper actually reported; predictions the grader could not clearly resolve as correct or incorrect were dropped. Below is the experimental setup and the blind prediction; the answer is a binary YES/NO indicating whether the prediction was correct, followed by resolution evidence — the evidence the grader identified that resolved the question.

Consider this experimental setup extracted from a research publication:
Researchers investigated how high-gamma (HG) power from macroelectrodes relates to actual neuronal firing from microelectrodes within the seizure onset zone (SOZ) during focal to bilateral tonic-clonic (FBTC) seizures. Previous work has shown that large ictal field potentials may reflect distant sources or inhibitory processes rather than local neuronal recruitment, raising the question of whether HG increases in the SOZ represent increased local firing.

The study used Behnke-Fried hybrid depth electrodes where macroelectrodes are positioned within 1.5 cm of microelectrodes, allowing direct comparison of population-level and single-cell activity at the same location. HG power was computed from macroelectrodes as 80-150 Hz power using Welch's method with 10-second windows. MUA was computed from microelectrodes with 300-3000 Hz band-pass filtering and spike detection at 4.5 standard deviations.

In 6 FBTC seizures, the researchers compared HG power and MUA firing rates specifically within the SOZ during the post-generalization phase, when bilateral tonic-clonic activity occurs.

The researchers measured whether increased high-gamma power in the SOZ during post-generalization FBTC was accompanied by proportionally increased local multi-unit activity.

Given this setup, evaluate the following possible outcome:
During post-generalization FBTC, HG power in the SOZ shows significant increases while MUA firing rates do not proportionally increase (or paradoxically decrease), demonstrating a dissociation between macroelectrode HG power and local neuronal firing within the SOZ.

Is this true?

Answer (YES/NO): YES